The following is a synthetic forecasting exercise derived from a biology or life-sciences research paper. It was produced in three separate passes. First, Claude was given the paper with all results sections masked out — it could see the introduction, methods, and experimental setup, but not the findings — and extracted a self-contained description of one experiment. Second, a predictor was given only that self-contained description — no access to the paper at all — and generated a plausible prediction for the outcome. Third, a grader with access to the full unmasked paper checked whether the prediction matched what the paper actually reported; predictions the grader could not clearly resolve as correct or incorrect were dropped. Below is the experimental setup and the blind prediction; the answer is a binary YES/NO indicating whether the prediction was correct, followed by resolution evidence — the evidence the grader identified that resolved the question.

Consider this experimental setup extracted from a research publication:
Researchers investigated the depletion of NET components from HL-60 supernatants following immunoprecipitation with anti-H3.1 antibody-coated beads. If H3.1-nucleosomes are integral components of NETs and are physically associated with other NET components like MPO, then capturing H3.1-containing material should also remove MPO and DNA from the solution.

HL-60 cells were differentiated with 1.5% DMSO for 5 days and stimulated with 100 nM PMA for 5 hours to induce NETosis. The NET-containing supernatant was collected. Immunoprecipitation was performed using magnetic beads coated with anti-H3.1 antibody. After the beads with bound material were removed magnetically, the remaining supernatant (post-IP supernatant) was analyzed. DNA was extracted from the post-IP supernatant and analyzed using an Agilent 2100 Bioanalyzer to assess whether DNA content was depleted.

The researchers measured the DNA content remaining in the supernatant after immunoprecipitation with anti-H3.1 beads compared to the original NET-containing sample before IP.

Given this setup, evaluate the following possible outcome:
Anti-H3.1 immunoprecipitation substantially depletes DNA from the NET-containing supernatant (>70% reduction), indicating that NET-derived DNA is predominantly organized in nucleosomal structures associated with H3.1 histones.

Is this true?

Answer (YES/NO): YES